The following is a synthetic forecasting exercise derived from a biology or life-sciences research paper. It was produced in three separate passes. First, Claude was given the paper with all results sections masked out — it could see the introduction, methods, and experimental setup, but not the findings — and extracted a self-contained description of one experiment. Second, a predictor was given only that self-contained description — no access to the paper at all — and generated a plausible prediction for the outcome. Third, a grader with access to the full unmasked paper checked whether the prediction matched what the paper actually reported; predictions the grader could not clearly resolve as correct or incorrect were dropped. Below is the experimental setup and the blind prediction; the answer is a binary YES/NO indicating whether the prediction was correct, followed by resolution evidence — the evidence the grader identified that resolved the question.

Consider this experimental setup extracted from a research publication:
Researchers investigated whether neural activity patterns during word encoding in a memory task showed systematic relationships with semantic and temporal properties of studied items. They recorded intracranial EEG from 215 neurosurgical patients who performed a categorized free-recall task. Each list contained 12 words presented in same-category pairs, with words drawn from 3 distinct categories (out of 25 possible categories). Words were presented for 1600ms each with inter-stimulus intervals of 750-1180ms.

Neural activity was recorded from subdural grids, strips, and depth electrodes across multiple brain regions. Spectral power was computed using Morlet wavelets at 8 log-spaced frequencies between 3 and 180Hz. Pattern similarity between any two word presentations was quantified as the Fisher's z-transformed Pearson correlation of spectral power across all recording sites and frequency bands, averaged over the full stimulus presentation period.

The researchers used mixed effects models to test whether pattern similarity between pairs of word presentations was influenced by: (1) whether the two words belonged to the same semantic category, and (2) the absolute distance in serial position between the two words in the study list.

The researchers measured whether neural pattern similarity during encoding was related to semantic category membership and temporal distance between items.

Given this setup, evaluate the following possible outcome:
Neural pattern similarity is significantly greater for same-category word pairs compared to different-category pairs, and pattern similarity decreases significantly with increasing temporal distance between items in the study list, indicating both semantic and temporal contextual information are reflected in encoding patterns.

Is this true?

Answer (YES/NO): YES